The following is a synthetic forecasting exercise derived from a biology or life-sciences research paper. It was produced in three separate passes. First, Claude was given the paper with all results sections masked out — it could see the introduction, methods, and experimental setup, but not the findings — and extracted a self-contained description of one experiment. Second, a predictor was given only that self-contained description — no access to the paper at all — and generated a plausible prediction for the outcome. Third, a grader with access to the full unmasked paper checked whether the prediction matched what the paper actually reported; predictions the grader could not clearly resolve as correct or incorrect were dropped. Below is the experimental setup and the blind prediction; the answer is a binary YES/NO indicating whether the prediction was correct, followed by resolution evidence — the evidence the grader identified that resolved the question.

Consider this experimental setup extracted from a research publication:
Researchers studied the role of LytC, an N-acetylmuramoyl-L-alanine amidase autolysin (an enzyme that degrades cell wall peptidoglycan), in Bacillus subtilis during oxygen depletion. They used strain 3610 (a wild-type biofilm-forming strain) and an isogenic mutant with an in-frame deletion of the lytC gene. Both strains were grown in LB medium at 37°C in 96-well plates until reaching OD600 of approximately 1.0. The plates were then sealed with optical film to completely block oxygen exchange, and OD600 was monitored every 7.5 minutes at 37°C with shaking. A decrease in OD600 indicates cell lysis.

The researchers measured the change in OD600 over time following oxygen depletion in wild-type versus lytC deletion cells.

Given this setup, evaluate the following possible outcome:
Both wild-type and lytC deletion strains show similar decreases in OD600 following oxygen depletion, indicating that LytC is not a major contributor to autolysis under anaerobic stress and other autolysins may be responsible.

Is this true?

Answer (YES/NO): NO